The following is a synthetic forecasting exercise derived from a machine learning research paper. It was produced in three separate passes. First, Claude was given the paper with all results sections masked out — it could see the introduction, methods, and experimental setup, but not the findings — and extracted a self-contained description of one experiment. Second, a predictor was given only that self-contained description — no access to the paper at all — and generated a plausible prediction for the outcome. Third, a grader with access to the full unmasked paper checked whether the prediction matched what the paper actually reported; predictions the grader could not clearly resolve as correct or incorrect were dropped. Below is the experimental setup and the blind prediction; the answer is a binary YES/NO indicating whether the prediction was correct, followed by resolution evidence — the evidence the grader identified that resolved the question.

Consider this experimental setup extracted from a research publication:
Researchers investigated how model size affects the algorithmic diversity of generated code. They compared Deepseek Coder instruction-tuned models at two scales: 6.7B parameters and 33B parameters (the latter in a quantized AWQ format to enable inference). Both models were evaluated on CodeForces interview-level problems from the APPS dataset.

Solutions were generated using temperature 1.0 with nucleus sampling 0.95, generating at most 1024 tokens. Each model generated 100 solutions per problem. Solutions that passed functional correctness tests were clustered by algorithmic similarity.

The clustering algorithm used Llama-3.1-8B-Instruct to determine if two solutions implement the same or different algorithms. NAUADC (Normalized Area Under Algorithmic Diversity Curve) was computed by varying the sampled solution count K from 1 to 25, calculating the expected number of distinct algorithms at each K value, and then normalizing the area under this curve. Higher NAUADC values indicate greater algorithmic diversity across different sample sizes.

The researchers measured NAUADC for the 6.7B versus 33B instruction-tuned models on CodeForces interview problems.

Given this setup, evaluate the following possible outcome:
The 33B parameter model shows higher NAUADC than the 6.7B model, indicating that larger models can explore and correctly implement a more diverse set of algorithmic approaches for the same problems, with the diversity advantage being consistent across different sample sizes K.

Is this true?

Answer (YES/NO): YES